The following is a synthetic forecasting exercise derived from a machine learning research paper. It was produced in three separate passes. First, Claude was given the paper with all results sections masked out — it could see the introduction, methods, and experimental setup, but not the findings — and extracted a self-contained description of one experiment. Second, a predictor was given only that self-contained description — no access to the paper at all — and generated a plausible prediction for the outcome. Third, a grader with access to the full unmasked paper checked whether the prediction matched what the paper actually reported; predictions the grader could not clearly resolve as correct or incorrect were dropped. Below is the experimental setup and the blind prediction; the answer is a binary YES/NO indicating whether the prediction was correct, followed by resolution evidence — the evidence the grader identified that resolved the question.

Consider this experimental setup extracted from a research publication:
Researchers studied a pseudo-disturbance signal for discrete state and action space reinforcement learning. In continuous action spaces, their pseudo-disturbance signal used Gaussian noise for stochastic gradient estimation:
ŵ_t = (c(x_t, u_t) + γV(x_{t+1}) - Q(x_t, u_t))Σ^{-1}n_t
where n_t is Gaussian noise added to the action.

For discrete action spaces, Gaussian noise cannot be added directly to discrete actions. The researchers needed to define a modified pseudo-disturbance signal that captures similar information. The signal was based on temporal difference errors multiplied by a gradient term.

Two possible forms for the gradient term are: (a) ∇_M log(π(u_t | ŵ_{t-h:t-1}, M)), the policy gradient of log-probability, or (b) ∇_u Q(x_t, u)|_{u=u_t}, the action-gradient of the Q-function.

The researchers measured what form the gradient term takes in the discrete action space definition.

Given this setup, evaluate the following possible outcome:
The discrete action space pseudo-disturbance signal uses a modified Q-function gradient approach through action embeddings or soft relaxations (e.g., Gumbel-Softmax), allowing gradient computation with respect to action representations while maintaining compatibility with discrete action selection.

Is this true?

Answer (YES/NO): NO